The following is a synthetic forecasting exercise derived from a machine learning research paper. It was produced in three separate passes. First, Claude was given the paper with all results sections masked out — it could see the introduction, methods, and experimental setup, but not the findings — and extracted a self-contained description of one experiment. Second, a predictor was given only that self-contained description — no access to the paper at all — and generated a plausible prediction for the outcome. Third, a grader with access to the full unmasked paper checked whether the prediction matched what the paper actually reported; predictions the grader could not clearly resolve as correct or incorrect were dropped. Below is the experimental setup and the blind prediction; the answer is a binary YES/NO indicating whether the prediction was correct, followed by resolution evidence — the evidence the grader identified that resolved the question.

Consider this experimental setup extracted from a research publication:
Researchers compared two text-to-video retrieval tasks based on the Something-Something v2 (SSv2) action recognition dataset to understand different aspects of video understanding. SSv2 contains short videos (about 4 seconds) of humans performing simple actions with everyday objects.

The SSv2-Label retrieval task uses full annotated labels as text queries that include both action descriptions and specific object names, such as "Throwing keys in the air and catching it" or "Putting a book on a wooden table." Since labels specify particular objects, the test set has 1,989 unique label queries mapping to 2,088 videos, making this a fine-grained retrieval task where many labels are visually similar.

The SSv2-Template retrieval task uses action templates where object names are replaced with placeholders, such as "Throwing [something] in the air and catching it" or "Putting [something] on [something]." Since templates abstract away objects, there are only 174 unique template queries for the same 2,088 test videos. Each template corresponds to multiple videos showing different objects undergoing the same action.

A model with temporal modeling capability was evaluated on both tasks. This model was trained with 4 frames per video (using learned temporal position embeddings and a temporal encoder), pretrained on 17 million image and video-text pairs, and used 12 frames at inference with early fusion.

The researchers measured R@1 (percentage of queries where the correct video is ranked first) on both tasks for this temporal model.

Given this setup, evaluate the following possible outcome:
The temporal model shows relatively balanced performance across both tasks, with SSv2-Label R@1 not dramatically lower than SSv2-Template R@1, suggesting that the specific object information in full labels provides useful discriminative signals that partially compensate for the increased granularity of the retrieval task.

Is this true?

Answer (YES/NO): NO